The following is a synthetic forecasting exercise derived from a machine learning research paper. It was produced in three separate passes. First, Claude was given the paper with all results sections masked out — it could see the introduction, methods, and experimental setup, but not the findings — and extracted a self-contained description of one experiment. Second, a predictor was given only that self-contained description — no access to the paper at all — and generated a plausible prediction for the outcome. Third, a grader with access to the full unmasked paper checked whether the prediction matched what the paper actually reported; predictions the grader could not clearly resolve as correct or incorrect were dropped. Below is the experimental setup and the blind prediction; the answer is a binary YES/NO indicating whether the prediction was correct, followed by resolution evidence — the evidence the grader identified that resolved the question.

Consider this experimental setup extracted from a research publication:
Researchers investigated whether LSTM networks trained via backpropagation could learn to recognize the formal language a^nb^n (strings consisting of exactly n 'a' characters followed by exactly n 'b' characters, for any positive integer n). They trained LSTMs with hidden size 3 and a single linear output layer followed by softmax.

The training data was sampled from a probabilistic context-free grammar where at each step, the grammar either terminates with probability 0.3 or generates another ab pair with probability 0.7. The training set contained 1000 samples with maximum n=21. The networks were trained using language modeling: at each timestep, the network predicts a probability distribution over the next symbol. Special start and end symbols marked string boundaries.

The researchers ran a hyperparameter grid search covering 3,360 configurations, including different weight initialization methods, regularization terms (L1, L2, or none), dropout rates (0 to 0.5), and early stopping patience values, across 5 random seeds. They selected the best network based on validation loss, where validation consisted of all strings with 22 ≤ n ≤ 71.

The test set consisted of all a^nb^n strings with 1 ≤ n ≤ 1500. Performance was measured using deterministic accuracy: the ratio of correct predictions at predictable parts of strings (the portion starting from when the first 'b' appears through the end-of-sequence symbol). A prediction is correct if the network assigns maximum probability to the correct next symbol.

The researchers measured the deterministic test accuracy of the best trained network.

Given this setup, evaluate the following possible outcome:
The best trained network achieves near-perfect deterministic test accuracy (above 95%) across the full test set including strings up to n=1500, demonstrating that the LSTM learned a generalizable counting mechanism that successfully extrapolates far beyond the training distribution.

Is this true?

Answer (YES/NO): NO